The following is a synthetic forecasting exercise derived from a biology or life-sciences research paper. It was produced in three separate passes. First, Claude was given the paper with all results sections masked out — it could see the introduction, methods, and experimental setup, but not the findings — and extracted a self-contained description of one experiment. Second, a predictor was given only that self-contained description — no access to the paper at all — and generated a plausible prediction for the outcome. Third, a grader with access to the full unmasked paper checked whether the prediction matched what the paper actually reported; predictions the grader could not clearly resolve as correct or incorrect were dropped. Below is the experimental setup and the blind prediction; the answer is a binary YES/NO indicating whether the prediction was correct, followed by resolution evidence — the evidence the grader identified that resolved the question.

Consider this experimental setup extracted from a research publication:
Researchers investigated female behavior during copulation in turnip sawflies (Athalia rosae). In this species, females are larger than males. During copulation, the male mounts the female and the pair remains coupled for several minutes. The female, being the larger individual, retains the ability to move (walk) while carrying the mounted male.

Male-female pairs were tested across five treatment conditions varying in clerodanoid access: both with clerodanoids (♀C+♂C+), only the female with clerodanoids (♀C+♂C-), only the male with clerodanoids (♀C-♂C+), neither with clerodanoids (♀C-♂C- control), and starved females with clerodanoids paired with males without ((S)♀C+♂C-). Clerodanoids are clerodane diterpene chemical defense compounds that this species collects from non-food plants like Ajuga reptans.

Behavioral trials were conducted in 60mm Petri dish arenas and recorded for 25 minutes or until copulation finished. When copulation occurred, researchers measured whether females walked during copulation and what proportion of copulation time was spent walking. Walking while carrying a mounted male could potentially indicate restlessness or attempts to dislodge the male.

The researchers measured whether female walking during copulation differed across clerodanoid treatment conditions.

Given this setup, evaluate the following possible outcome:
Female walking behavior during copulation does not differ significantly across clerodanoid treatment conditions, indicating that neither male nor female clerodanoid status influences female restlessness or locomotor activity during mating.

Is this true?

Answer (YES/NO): NO